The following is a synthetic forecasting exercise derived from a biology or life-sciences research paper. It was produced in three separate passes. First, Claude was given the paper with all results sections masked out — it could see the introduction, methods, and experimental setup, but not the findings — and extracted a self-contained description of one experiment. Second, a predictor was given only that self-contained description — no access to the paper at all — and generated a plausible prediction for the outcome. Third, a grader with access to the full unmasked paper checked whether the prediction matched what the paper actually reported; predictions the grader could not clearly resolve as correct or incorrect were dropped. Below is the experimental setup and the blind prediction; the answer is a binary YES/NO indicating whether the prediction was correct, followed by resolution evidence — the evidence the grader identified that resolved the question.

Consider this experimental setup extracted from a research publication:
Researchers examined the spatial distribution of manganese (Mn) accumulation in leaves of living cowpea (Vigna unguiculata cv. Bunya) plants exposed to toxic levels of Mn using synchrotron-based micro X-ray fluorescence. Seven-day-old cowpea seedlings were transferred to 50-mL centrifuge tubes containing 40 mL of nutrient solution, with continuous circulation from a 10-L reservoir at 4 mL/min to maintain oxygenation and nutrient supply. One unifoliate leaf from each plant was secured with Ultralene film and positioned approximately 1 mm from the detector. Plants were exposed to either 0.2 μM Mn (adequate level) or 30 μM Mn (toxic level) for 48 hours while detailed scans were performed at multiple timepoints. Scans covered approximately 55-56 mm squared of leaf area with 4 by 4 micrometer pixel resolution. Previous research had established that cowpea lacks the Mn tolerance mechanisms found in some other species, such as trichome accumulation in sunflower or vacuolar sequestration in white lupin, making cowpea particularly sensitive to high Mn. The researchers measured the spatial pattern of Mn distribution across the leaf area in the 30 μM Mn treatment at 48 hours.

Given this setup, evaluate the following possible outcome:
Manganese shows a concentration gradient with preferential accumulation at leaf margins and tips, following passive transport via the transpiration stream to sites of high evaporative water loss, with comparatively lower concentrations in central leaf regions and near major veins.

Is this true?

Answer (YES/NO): NO